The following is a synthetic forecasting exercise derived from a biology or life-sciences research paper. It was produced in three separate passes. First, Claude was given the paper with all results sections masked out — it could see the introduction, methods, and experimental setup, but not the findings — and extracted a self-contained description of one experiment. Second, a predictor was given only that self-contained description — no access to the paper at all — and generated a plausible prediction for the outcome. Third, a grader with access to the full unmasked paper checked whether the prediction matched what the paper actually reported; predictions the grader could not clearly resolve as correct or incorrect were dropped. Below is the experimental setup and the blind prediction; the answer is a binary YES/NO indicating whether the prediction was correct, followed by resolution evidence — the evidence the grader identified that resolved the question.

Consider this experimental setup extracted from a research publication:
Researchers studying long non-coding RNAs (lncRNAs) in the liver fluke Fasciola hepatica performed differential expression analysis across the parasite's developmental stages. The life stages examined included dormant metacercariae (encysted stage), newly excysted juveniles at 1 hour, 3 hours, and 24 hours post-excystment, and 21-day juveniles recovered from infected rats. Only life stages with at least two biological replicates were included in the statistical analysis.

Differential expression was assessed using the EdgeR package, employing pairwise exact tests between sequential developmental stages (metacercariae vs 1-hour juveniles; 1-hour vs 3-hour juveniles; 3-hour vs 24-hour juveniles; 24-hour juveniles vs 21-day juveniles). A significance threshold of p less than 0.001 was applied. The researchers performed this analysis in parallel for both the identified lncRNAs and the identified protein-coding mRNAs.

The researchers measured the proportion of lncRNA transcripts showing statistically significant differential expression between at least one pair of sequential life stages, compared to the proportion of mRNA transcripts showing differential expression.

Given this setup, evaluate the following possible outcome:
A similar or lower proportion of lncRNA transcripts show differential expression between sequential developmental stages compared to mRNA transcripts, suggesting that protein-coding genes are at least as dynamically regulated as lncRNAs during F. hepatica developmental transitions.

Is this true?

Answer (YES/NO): YES